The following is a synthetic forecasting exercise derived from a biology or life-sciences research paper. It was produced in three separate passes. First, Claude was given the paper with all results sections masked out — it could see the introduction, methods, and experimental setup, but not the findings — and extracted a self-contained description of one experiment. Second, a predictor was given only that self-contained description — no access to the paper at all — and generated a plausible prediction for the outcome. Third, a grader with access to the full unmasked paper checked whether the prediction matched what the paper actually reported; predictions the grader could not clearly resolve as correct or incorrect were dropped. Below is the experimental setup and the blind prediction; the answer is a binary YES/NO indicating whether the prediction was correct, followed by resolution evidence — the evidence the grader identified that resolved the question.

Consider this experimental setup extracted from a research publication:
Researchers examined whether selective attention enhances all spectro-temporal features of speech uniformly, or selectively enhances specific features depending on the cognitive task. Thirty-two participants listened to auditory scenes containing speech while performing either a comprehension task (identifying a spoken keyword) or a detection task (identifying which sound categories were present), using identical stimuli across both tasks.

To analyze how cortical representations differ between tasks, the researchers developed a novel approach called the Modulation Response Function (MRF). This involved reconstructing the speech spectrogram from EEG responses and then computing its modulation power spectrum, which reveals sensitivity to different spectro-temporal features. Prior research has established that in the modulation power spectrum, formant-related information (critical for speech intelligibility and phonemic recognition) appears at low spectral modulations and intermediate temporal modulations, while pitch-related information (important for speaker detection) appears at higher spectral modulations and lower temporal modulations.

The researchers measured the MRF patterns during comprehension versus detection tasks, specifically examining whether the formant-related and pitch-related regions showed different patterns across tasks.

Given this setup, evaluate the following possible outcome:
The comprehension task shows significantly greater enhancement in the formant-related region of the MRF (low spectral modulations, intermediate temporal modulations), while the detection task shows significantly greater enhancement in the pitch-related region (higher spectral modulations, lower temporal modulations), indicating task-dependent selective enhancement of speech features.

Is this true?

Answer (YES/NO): YES